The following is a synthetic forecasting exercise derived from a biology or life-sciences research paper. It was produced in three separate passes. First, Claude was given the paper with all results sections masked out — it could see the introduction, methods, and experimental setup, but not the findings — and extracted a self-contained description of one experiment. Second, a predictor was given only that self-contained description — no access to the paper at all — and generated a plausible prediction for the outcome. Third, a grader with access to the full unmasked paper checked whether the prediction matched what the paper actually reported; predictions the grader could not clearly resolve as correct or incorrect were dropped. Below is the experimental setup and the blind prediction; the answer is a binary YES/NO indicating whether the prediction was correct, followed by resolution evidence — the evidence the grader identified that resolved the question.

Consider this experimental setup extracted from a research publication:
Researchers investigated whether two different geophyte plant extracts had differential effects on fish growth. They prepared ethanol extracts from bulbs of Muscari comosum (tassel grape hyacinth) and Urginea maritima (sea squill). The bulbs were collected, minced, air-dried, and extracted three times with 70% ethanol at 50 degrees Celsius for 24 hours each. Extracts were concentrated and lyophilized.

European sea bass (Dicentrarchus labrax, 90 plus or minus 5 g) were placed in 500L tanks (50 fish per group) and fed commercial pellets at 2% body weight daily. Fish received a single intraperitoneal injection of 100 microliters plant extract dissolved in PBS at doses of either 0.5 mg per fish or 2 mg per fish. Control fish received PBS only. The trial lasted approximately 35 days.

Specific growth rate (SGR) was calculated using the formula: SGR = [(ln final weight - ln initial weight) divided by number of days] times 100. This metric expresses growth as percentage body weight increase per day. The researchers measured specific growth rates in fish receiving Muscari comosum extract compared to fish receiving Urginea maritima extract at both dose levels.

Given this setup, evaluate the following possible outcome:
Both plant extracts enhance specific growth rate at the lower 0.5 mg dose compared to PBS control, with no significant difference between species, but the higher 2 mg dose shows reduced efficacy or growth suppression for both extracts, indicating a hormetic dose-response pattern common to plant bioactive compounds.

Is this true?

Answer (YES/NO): NO